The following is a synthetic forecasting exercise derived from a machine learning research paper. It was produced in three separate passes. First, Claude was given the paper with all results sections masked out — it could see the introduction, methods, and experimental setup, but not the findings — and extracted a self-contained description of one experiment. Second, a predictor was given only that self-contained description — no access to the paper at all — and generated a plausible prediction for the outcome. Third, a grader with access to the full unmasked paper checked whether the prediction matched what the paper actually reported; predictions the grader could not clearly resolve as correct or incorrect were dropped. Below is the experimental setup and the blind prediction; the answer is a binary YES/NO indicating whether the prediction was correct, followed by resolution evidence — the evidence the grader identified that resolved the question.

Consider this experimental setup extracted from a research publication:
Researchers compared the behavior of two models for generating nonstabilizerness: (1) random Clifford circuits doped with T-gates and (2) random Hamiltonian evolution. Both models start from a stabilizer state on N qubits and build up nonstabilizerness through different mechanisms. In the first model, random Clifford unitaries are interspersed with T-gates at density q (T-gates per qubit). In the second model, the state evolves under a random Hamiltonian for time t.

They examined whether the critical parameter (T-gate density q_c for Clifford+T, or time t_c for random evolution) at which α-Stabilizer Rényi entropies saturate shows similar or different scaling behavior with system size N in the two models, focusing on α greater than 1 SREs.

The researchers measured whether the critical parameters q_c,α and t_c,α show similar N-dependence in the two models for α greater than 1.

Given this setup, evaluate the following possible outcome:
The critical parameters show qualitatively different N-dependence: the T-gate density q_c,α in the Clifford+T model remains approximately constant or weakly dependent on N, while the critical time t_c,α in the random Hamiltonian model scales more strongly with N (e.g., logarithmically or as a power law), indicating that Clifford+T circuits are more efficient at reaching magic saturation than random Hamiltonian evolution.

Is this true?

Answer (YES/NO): YES